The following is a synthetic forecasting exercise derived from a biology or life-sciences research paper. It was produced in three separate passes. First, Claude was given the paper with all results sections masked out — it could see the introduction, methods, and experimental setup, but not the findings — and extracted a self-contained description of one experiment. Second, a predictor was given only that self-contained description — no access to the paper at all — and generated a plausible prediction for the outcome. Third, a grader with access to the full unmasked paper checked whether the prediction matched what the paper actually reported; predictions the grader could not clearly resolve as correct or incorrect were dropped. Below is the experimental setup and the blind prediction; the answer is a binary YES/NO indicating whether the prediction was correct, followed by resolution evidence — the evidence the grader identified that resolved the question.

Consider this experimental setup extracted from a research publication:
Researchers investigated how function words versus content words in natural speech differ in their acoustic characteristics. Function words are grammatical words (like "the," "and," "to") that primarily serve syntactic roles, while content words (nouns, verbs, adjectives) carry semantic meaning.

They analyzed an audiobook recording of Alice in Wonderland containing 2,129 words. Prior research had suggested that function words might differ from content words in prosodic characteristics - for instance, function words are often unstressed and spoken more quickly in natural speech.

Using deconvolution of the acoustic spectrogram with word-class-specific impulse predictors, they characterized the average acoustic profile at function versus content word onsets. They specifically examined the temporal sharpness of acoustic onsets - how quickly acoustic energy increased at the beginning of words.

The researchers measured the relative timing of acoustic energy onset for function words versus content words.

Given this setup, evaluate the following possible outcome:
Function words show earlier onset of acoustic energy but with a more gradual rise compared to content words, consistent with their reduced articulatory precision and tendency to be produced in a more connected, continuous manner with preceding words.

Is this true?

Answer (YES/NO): NO